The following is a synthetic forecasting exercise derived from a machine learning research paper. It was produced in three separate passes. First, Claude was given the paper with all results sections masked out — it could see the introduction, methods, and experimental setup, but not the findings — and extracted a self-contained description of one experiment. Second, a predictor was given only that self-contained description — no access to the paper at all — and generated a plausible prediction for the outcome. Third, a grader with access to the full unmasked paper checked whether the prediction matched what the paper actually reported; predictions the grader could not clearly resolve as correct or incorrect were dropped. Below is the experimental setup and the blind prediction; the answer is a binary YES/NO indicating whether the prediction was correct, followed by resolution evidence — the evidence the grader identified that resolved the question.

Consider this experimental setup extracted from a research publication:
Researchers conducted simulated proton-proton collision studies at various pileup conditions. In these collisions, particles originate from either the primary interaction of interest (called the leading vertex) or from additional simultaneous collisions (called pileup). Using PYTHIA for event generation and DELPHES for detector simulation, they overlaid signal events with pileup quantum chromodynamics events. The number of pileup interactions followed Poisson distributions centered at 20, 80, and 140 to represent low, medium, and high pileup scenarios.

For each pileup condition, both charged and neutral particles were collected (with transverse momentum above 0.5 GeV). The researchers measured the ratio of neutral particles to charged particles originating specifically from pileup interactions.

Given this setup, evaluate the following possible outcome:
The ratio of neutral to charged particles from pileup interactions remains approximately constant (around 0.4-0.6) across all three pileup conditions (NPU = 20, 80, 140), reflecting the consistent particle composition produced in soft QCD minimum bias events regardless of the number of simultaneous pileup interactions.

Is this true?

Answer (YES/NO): YES